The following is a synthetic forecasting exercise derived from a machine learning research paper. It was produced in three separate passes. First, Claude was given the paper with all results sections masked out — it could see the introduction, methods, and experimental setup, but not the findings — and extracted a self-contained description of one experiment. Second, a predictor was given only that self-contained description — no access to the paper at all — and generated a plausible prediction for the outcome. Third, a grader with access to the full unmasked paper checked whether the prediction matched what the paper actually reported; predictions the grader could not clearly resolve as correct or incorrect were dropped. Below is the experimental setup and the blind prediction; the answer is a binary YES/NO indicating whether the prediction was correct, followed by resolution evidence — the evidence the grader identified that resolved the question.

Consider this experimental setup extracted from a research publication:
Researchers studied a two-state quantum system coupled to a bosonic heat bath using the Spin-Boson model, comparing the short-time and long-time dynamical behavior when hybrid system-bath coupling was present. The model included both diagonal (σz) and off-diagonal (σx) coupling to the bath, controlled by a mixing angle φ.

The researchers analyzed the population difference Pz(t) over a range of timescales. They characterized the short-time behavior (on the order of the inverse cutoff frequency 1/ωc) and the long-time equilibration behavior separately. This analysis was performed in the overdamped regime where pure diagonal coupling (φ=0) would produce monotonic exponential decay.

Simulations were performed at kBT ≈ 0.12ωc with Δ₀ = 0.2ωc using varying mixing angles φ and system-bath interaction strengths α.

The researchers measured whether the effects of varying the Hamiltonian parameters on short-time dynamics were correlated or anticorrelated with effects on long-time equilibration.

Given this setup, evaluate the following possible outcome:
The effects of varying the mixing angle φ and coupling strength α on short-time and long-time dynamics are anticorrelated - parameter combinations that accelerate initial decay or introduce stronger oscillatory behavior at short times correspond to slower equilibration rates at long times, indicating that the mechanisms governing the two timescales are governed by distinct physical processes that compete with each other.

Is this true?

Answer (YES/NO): YES